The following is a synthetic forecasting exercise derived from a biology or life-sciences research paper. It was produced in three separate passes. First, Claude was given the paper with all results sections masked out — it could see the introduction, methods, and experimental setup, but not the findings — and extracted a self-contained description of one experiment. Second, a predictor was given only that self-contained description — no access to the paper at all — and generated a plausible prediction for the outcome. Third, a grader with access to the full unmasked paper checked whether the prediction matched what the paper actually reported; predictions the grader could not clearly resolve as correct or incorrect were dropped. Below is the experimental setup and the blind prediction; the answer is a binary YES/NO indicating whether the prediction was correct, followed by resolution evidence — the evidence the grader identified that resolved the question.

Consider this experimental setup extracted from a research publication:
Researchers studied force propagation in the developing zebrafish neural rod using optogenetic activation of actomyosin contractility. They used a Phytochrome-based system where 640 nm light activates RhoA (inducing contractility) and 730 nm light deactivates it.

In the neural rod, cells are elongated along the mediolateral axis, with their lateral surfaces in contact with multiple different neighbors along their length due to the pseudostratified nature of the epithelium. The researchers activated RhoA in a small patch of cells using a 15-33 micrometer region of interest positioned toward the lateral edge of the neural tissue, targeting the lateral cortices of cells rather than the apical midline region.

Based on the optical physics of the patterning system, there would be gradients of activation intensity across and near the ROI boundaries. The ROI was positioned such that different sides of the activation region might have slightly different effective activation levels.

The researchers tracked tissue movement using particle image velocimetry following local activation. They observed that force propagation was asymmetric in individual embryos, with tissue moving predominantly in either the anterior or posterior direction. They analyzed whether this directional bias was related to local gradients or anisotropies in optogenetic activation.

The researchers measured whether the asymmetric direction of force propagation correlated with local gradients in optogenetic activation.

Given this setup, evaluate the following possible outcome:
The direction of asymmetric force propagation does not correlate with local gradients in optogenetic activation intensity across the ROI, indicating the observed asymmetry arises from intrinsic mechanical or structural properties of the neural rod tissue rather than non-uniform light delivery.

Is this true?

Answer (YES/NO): NO